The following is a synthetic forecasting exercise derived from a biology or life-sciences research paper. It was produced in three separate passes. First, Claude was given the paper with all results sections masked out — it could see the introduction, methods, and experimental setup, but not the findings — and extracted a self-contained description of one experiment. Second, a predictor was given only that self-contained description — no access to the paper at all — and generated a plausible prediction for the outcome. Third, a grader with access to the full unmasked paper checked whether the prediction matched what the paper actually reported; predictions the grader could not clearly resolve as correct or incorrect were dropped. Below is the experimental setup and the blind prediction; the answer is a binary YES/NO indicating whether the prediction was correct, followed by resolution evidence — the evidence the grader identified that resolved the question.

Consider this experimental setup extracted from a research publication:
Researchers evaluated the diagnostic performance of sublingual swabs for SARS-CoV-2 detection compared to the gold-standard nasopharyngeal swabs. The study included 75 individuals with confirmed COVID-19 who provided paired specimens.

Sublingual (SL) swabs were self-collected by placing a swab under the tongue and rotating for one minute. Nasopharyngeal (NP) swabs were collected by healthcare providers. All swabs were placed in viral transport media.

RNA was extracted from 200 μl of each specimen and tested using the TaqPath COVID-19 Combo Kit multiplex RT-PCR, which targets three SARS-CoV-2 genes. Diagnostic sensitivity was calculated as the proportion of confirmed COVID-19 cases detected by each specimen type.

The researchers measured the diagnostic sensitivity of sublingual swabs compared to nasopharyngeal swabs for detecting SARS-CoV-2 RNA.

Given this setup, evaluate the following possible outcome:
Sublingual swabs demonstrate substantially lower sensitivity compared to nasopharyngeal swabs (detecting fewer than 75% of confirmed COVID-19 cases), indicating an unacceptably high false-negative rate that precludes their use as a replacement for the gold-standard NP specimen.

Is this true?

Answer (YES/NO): YES